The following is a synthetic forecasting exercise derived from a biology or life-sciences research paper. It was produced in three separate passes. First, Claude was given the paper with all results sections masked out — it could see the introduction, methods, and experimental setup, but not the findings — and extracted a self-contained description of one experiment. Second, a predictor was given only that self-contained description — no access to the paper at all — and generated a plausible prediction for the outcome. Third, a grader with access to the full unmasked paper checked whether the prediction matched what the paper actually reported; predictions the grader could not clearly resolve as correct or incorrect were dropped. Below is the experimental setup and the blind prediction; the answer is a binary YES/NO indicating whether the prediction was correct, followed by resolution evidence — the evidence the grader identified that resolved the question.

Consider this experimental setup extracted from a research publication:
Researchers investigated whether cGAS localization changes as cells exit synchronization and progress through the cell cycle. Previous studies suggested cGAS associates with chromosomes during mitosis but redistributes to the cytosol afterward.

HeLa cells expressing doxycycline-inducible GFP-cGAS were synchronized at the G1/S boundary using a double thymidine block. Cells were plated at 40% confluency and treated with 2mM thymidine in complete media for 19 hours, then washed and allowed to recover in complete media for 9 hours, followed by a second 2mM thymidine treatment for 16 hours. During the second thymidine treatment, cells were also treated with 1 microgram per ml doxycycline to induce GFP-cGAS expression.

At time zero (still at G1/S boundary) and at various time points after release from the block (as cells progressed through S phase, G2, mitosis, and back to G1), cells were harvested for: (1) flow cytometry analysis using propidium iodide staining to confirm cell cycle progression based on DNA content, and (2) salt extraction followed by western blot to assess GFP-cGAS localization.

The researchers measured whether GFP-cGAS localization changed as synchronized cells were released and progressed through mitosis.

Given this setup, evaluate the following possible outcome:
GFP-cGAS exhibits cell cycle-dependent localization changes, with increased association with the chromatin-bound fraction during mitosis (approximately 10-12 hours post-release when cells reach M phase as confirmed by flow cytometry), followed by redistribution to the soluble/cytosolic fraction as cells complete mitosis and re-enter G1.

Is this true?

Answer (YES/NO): NO